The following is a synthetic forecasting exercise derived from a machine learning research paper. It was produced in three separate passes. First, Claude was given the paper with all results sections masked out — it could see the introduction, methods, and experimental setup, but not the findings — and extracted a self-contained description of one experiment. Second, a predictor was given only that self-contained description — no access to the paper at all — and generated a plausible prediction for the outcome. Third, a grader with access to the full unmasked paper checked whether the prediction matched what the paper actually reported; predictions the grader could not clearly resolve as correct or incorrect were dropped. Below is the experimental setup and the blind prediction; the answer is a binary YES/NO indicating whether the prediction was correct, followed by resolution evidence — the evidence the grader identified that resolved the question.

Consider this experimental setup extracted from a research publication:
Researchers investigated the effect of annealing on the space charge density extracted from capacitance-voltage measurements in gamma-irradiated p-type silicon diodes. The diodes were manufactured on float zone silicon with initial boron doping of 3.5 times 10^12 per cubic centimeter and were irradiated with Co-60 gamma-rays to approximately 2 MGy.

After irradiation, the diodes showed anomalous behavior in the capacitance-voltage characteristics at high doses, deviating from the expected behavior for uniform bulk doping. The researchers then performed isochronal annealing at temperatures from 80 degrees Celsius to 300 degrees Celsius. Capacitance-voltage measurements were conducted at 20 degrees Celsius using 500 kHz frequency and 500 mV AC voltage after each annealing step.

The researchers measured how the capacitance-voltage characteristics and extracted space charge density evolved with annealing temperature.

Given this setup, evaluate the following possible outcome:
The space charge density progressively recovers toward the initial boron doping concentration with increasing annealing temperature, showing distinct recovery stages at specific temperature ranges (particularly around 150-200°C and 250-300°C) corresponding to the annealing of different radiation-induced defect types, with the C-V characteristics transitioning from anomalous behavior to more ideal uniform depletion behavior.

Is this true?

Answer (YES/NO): NO